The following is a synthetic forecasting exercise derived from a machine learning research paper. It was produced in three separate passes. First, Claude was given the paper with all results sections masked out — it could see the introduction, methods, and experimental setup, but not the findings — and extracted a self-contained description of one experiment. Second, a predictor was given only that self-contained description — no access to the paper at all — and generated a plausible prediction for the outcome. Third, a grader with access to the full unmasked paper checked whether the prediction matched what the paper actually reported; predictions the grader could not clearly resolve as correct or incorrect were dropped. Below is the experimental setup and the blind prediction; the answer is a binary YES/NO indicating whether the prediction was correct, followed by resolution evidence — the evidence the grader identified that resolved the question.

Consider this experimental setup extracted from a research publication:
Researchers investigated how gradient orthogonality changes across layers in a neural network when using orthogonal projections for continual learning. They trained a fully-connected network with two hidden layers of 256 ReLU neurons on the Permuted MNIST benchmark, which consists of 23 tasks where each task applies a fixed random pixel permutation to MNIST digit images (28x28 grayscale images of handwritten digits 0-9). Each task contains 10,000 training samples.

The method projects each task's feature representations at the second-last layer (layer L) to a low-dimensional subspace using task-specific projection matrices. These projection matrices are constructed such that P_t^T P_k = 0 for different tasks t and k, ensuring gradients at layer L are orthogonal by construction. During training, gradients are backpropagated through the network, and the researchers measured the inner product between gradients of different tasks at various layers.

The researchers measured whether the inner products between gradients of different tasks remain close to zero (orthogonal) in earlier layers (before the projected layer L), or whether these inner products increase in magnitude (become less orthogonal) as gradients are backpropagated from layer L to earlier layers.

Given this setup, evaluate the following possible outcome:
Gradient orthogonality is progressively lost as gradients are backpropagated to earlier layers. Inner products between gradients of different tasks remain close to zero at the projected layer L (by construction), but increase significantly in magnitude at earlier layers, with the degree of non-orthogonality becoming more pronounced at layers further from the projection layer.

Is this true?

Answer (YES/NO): YES